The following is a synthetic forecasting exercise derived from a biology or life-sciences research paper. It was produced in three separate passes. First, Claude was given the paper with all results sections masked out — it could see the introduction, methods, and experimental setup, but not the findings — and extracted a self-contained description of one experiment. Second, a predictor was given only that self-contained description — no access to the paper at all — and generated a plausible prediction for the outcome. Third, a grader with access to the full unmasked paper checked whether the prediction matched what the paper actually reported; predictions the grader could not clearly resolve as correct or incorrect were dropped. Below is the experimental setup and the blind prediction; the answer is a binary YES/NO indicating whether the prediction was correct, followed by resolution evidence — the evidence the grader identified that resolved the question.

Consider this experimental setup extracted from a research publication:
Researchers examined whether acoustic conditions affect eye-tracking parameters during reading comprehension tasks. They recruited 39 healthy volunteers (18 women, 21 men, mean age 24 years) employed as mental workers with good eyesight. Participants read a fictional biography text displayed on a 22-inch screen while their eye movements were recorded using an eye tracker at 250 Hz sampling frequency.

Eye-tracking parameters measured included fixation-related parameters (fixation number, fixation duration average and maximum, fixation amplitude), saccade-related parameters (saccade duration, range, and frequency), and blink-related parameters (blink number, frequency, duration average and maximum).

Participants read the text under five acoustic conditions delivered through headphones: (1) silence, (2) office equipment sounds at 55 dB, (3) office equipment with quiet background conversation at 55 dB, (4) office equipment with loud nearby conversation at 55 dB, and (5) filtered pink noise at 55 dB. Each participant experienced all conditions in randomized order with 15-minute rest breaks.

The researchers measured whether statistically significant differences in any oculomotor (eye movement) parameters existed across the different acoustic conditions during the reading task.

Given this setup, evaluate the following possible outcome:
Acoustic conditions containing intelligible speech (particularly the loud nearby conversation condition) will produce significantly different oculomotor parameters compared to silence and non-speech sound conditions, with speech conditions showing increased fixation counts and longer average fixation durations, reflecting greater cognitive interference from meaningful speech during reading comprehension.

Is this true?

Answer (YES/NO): NO